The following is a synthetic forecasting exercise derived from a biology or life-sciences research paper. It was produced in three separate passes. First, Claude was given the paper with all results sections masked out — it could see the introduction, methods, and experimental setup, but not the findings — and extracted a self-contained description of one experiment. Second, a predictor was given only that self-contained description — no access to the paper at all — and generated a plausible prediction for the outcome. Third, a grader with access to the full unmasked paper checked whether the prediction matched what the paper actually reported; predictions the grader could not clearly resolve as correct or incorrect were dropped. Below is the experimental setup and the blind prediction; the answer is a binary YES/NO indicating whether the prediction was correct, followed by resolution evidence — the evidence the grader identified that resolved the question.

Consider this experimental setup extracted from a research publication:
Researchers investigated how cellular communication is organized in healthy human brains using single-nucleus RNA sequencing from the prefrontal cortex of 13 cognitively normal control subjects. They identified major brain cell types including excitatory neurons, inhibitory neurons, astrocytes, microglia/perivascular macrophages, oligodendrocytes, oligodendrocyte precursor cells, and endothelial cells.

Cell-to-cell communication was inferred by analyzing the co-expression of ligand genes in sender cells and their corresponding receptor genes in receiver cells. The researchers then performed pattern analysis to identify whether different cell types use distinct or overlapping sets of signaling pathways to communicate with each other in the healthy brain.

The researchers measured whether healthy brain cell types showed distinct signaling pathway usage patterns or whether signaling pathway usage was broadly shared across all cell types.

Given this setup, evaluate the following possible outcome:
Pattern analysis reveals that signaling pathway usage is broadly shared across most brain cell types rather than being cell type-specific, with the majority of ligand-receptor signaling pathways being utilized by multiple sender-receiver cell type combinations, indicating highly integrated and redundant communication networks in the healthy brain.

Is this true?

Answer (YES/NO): NO